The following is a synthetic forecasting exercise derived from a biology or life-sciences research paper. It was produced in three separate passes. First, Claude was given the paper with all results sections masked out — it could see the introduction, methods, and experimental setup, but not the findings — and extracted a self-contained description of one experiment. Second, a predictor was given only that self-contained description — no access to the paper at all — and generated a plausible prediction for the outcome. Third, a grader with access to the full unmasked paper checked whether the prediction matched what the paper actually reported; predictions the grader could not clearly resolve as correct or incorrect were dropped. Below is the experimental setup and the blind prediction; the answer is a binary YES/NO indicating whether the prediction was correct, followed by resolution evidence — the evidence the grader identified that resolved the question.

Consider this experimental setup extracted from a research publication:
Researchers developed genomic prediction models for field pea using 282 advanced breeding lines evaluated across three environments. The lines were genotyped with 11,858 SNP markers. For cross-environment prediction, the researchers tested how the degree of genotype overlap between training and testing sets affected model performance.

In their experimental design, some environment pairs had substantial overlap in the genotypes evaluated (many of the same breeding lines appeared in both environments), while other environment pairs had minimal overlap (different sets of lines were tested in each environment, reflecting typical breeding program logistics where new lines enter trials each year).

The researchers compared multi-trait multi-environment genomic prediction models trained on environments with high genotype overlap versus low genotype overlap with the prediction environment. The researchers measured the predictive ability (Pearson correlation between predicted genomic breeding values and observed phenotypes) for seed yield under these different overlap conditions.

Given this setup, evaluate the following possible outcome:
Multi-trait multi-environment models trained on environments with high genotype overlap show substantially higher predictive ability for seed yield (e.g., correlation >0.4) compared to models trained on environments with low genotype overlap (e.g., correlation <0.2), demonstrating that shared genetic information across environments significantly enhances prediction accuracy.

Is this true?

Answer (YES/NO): NO